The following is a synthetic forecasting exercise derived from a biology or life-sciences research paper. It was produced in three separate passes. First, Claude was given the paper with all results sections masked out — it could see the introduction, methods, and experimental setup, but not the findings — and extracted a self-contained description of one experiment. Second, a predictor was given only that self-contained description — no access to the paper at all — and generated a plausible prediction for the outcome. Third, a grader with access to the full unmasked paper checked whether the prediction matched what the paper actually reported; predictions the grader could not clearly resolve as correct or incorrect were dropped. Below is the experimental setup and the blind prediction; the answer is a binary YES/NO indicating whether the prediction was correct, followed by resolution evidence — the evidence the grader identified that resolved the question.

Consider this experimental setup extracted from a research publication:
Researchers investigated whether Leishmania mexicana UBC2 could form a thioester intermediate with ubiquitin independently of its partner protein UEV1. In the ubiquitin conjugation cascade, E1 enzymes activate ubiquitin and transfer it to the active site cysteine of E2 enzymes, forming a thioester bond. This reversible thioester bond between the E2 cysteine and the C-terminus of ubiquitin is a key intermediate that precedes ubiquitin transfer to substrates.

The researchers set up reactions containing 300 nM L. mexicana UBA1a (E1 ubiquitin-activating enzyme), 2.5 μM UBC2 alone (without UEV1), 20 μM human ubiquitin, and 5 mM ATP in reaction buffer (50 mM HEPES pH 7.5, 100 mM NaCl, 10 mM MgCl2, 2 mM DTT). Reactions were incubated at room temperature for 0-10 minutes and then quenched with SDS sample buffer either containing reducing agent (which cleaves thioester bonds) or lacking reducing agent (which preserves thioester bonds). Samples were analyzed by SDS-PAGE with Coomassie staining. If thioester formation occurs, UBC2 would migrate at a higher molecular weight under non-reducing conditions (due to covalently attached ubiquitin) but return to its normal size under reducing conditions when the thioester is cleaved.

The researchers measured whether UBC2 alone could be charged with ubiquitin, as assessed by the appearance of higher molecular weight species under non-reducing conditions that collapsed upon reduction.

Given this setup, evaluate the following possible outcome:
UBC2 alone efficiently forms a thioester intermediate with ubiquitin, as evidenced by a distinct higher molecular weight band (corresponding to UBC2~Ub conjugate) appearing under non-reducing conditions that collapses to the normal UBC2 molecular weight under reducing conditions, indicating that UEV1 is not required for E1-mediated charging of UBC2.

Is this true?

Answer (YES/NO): YES